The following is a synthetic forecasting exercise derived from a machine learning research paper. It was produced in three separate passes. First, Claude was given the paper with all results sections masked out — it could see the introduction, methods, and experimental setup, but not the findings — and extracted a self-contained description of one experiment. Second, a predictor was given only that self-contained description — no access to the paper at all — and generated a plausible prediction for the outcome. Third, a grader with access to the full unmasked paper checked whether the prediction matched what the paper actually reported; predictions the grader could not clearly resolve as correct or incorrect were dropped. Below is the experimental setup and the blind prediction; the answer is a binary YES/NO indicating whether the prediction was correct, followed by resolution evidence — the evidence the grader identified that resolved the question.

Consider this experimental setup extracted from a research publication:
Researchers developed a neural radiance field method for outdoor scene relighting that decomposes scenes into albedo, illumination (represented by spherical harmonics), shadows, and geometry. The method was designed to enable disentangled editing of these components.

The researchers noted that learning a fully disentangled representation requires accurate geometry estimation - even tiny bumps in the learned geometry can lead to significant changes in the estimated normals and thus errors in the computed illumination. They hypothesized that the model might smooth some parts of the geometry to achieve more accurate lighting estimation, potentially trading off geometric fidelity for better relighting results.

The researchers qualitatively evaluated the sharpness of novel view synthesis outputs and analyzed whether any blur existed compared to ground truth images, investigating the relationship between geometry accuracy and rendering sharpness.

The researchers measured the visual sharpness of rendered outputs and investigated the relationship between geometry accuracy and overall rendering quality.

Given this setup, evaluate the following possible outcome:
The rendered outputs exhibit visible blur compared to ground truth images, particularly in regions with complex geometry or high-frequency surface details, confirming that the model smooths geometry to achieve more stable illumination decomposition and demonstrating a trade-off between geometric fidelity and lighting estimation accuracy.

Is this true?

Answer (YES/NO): NO